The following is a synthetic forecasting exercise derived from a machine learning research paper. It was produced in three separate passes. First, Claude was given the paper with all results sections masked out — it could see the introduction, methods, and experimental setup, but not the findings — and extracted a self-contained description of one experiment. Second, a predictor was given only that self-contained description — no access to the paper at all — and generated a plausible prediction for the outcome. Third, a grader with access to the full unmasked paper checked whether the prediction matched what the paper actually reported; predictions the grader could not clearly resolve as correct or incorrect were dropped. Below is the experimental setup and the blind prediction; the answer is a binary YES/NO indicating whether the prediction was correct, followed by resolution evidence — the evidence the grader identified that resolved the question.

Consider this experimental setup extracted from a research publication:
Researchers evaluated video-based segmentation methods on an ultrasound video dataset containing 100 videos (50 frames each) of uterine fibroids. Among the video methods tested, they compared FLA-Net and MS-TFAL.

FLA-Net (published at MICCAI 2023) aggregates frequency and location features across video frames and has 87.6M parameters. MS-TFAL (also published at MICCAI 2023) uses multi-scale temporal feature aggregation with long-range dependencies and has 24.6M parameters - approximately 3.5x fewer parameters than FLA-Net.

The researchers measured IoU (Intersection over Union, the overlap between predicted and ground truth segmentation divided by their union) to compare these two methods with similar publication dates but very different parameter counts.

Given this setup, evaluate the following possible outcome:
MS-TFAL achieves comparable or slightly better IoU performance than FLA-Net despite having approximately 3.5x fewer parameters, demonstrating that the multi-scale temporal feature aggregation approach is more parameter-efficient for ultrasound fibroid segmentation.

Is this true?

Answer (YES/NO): YES